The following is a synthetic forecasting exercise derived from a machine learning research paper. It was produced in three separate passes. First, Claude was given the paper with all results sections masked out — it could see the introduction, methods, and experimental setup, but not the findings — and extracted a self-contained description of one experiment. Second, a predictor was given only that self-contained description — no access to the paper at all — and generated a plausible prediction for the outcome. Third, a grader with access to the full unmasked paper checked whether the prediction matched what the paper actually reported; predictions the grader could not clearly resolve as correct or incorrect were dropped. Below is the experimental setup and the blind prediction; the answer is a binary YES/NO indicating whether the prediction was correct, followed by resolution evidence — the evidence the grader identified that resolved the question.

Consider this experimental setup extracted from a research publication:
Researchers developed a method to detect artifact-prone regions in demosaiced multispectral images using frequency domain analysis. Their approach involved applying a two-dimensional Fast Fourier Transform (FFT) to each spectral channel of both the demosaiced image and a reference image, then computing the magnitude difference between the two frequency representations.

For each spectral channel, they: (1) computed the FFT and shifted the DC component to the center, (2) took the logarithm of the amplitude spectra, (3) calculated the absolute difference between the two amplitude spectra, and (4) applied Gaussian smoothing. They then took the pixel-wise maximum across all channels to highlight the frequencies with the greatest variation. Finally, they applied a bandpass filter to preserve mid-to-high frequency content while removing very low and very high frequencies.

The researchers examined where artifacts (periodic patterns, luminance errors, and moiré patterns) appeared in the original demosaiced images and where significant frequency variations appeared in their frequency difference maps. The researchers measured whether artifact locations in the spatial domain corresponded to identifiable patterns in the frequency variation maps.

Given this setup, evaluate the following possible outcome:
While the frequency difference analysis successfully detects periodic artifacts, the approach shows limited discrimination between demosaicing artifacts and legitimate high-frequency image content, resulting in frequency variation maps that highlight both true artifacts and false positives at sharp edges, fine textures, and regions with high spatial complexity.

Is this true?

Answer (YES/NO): NO